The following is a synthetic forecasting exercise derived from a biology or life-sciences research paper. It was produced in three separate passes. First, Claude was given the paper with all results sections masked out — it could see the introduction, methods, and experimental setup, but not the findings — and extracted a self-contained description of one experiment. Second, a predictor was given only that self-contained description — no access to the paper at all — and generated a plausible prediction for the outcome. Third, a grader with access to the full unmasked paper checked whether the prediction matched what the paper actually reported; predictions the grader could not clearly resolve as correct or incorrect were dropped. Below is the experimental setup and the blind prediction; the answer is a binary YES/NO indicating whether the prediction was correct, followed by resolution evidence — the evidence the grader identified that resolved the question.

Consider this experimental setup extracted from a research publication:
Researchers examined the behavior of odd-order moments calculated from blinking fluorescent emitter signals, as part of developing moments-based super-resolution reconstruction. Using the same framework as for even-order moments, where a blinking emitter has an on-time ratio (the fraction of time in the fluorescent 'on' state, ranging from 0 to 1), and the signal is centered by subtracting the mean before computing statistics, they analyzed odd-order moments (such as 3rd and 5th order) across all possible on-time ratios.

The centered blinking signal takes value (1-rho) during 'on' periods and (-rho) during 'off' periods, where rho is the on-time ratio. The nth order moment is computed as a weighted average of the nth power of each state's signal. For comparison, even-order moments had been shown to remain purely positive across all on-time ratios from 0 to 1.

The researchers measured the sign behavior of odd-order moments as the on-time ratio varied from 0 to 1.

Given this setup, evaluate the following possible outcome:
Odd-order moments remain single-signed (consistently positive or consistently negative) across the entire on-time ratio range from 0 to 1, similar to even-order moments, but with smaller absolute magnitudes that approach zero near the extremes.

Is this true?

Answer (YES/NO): NO